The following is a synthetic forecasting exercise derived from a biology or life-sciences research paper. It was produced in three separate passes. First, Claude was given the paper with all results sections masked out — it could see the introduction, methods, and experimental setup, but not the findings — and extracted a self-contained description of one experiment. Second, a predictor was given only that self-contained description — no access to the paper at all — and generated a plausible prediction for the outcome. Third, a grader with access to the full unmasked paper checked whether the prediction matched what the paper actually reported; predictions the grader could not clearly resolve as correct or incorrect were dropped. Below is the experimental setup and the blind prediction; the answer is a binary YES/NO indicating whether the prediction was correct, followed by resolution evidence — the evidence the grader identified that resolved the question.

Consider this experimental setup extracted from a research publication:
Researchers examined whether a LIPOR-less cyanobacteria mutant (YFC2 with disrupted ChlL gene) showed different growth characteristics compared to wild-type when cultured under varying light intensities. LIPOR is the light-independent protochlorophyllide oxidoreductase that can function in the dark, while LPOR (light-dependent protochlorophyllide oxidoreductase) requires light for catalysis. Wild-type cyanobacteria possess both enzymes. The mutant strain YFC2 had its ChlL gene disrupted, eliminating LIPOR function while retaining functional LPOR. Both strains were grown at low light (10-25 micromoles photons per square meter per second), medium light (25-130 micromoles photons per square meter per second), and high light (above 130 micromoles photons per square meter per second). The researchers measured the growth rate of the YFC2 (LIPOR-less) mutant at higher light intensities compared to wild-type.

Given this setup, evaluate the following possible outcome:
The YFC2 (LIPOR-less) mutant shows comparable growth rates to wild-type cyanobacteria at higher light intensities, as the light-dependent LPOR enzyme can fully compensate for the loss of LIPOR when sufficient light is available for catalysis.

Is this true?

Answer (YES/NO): YES